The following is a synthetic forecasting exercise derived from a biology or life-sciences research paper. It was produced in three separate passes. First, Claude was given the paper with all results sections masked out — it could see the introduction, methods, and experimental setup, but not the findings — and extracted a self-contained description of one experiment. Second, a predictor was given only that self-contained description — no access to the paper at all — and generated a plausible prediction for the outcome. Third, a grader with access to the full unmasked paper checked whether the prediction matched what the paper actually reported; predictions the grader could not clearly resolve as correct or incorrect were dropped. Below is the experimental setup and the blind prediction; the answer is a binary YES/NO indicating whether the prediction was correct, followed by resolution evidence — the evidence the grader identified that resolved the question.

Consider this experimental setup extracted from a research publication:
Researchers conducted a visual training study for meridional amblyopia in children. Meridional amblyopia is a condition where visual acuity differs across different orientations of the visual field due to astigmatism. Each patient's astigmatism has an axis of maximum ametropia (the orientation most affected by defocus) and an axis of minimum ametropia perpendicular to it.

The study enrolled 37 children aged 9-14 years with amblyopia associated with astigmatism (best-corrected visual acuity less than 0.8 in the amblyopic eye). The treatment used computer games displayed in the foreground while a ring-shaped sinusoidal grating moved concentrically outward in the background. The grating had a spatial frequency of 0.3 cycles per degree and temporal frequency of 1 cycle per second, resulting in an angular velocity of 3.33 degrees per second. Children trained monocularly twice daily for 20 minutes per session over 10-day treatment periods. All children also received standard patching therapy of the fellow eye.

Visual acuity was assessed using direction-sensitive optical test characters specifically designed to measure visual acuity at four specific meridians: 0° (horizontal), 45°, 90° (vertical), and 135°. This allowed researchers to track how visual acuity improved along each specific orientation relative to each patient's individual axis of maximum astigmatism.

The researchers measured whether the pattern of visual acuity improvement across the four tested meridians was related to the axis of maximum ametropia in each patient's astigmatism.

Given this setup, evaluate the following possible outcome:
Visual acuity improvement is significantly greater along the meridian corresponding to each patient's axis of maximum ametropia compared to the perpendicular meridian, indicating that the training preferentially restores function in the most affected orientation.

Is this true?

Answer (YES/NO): YES